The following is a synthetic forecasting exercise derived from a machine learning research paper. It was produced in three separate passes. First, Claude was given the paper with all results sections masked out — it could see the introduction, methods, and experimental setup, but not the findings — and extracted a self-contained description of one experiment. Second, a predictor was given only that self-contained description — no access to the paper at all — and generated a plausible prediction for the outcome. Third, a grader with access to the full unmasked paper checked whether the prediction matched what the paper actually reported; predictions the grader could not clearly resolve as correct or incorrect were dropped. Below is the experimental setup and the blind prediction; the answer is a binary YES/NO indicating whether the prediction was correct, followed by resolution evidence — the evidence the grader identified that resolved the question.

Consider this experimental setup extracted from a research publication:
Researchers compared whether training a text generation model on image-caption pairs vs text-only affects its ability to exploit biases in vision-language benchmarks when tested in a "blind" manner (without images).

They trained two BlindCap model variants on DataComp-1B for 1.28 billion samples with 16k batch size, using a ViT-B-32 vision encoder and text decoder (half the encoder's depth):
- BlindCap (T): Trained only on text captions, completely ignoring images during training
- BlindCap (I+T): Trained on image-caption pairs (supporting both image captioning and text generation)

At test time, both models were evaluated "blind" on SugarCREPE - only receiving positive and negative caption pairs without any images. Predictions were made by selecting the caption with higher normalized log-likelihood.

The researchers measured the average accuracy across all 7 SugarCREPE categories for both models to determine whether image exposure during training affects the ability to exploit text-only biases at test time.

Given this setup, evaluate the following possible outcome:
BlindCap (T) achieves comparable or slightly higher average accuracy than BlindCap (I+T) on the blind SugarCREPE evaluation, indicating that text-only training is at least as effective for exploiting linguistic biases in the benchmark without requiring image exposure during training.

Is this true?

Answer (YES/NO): NO